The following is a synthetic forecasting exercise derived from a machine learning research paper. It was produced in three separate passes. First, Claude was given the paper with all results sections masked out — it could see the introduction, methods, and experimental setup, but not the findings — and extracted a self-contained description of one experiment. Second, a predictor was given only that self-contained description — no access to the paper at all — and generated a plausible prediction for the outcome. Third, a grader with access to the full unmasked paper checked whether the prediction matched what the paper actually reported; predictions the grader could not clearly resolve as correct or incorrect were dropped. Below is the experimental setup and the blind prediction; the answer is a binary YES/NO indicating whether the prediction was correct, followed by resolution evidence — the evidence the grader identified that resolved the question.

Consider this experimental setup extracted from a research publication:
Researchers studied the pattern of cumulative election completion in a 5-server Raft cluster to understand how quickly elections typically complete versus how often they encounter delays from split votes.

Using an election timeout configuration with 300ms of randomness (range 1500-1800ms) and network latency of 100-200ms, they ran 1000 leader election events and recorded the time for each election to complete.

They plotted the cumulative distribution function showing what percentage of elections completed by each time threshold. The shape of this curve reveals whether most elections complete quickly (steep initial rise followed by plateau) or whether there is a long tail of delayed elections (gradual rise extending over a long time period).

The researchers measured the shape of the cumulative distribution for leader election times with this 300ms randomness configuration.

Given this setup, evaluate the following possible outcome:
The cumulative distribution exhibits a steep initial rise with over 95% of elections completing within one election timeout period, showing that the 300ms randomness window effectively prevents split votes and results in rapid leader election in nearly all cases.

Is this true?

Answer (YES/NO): NO